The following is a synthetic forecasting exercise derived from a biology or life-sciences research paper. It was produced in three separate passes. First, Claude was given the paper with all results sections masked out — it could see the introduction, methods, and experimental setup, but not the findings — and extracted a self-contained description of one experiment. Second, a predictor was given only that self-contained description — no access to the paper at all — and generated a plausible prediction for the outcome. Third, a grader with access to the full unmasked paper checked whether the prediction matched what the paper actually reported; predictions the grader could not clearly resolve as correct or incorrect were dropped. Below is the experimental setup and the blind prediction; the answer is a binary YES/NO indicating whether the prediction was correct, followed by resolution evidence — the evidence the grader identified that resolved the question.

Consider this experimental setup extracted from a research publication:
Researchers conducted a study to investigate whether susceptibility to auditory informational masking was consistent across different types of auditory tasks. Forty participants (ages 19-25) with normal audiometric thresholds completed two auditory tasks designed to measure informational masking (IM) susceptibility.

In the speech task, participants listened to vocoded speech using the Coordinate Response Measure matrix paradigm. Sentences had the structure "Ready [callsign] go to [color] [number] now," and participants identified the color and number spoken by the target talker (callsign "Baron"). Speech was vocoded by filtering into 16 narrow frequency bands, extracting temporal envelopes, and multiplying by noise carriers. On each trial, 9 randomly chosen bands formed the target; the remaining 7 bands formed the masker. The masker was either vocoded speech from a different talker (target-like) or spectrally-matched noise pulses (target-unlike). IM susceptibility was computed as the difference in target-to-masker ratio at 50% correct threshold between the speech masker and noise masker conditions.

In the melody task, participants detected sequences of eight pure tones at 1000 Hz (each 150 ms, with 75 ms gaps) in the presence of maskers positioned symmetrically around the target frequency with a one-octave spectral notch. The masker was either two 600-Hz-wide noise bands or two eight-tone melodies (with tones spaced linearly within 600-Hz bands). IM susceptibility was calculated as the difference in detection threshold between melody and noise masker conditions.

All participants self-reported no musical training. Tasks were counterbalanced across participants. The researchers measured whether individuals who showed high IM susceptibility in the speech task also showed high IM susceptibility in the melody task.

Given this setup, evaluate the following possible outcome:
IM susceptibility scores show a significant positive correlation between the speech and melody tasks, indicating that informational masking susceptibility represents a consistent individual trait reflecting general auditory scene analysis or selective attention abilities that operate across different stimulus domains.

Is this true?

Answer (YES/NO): YES